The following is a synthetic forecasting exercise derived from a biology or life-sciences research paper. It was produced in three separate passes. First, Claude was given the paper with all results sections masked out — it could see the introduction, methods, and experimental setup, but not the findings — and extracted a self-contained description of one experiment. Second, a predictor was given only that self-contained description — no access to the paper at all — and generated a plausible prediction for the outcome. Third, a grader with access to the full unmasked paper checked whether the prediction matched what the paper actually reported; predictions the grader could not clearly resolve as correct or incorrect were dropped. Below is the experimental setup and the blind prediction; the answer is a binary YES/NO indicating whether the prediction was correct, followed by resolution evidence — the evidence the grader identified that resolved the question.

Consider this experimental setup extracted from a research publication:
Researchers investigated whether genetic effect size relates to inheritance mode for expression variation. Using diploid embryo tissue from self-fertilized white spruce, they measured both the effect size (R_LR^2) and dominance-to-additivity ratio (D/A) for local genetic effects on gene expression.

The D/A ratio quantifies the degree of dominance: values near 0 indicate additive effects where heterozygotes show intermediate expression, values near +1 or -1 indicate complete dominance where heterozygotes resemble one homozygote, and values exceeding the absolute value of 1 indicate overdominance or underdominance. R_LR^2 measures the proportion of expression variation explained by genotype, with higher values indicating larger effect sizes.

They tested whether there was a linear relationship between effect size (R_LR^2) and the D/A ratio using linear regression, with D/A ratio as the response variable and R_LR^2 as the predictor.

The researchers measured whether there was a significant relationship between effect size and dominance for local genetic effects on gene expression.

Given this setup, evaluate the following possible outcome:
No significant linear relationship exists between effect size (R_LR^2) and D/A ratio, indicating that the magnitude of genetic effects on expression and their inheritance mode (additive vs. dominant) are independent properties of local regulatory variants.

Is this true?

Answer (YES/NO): NO